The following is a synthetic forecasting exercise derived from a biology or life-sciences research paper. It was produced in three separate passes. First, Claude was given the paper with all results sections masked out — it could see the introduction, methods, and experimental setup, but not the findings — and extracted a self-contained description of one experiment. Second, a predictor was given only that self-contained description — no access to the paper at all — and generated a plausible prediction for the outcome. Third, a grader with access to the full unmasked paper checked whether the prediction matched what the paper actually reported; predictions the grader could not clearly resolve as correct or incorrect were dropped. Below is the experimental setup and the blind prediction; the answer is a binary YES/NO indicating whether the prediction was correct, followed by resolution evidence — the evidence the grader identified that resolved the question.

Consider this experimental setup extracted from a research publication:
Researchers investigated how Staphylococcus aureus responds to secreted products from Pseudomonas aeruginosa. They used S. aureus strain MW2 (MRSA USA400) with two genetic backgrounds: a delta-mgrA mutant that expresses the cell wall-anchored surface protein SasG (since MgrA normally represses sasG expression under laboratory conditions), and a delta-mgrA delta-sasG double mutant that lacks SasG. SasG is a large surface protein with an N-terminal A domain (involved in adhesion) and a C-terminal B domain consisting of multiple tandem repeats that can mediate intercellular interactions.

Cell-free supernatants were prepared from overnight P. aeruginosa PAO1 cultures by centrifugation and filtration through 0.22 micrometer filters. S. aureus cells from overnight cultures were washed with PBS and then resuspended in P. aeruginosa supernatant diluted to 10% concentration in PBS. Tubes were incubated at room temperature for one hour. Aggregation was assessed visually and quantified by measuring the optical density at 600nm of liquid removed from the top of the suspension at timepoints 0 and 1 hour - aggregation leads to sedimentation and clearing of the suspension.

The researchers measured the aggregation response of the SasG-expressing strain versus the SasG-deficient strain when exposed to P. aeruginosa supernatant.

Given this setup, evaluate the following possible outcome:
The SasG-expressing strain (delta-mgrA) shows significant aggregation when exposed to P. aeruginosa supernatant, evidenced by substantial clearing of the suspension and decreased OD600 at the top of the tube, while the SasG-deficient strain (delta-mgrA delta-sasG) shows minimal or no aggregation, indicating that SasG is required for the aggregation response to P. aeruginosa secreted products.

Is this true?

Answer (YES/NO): YES